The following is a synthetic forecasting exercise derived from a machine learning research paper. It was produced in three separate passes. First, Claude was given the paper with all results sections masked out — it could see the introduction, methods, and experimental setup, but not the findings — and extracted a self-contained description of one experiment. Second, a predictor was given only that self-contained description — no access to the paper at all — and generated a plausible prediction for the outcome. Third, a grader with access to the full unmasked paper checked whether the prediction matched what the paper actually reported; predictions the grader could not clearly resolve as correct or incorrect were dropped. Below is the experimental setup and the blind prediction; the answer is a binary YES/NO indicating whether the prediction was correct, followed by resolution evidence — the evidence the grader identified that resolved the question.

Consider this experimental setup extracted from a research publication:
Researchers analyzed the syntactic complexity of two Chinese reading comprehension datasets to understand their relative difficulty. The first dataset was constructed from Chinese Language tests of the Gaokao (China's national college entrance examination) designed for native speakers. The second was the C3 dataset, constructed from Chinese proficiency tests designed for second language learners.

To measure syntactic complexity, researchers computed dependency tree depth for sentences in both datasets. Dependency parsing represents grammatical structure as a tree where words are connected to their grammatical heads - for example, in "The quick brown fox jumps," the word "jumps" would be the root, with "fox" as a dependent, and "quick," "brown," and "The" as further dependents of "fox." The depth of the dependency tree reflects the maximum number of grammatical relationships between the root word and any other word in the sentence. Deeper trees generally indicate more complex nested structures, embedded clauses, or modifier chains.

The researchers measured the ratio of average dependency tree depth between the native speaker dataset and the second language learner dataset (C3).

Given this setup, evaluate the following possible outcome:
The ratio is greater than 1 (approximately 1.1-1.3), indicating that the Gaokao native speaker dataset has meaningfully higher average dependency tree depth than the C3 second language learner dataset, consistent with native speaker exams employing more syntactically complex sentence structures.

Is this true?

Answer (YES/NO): YES